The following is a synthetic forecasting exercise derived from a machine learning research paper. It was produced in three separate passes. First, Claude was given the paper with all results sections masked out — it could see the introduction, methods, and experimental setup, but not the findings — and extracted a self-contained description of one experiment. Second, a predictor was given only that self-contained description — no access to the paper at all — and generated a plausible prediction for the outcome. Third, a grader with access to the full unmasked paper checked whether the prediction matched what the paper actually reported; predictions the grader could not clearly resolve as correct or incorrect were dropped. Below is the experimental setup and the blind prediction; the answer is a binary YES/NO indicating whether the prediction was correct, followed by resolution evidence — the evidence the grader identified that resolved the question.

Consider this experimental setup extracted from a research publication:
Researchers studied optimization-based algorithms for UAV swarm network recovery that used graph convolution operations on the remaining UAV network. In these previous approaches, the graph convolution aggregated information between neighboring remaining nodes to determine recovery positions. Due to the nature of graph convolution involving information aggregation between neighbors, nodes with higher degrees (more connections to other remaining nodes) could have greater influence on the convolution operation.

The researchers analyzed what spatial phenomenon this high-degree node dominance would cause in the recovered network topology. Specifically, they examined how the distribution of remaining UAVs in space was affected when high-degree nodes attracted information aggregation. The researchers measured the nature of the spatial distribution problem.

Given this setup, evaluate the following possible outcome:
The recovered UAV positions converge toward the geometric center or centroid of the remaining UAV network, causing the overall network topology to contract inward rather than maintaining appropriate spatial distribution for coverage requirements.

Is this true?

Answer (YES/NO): NO